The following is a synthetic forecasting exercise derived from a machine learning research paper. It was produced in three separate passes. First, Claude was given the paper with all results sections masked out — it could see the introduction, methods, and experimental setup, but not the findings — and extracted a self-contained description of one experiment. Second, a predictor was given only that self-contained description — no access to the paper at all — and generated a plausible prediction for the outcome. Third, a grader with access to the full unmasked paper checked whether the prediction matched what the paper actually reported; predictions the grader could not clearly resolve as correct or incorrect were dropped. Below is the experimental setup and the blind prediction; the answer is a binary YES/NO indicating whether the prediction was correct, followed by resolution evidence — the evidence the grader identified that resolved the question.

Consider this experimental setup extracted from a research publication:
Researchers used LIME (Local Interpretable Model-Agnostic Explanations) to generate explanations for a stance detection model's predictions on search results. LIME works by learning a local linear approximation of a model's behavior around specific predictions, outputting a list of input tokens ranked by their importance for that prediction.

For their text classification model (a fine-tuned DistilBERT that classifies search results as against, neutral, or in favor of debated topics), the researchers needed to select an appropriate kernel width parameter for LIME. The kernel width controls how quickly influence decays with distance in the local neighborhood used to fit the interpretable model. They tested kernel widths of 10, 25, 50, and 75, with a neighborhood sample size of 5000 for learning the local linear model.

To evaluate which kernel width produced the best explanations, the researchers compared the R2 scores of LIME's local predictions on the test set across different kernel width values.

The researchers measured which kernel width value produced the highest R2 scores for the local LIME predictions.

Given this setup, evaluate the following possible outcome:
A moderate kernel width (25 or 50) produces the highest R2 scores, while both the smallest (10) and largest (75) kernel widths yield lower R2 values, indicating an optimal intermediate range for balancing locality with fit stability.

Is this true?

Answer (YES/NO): NO